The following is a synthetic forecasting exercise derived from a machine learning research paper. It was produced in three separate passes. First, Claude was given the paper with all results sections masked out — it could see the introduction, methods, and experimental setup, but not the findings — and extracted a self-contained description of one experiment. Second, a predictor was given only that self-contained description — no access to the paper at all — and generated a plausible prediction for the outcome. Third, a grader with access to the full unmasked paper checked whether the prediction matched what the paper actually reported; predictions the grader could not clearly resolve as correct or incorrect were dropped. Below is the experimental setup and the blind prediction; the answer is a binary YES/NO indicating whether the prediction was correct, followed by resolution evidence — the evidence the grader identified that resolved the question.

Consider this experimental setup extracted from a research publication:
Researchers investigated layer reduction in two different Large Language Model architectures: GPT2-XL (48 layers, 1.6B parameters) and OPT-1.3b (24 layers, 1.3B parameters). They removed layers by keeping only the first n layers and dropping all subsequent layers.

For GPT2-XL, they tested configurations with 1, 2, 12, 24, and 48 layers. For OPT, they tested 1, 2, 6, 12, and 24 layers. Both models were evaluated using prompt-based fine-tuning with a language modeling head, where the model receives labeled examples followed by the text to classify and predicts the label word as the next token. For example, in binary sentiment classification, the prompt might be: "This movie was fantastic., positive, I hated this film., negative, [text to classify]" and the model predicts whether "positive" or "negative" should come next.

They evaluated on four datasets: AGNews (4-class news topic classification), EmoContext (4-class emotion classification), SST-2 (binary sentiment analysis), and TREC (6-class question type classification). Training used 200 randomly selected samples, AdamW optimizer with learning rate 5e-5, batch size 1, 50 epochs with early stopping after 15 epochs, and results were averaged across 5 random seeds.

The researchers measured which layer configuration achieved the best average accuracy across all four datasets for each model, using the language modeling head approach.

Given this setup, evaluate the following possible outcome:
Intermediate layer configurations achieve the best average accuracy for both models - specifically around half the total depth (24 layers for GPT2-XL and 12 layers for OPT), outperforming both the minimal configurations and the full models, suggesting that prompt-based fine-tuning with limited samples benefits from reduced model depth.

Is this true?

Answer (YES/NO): NO